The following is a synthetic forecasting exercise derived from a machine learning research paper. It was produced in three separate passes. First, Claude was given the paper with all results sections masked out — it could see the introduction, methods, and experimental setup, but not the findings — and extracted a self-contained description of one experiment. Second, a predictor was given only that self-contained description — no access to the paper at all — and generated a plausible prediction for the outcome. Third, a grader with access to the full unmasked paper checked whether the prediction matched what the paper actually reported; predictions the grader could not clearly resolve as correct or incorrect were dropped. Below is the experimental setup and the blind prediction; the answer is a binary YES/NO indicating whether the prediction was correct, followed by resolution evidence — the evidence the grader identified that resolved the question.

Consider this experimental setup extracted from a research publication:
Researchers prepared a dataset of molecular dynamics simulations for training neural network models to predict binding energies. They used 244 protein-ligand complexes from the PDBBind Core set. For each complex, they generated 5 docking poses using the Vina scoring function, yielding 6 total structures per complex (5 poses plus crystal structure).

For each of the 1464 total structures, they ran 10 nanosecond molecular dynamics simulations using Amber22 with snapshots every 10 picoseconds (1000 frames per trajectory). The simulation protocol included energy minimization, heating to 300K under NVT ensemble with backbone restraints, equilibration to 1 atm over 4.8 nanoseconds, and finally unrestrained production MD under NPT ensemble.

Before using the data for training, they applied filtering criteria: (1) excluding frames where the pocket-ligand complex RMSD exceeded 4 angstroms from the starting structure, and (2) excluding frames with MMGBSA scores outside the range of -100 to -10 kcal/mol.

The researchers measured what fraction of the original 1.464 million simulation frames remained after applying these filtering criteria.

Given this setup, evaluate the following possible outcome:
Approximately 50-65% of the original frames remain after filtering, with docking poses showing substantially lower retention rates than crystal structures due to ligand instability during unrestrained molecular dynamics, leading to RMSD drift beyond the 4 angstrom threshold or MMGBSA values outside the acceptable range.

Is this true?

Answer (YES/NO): NO